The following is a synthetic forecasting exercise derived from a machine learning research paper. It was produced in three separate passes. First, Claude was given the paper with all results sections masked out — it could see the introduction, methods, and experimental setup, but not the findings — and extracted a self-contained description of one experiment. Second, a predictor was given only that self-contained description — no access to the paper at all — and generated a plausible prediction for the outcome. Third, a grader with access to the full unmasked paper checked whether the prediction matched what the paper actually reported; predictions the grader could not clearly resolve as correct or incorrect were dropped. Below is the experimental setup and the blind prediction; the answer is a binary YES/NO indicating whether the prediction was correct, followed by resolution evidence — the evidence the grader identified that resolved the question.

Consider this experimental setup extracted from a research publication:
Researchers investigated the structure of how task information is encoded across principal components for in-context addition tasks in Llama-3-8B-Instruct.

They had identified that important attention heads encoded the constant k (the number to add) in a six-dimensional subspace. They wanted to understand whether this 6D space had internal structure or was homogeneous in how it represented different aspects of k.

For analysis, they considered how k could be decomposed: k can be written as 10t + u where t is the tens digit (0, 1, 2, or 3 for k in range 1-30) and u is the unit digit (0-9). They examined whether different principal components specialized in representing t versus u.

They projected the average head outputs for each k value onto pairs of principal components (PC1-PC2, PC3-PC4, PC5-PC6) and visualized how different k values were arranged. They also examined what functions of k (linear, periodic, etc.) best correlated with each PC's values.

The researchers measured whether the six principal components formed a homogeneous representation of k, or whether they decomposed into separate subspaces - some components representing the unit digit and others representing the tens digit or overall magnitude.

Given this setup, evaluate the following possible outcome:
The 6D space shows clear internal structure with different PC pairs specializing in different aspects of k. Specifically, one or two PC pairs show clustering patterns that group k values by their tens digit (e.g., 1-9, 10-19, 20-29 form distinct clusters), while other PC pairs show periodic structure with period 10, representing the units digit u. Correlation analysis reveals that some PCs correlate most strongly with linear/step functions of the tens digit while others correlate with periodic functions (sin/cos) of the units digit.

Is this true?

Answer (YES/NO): NO